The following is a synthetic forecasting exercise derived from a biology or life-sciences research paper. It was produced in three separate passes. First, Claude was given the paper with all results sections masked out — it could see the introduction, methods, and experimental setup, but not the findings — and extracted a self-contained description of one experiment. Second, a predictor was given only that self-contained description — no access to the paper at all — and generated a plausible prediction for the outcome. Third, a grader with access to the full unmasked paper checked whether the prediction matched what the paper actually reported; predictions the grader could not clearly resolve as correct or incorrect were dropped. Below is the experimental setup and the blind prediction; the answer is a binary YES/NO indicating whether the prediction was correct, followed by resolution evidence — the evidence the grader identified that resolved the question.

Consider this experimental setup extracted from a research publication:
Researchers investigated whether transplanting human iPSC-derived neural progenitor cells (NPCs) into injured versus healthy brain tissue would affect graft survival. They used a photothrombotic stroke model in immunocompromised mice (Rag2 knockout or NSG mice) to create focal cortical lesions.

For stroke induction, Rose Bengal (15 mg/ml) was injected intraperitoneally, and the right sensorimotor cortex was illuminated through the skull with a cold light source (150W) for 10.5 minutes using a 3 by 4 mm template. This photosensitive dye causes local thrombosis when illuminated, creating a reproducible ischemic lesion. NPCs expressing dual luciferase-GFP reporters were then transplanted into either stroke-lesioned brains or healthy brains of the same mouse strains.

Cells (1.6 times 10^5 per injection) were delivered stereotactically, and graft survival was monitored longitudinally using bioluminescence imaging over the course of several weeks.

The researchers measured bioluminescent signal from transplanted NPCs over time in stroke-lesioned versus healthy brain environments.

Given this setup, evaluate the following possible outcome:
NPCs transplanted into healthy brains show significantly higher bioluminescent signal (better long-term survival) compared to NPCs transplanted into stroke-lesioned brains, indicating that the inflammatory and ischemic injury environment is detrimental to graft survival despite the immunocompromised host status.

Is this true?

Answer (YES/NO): NO